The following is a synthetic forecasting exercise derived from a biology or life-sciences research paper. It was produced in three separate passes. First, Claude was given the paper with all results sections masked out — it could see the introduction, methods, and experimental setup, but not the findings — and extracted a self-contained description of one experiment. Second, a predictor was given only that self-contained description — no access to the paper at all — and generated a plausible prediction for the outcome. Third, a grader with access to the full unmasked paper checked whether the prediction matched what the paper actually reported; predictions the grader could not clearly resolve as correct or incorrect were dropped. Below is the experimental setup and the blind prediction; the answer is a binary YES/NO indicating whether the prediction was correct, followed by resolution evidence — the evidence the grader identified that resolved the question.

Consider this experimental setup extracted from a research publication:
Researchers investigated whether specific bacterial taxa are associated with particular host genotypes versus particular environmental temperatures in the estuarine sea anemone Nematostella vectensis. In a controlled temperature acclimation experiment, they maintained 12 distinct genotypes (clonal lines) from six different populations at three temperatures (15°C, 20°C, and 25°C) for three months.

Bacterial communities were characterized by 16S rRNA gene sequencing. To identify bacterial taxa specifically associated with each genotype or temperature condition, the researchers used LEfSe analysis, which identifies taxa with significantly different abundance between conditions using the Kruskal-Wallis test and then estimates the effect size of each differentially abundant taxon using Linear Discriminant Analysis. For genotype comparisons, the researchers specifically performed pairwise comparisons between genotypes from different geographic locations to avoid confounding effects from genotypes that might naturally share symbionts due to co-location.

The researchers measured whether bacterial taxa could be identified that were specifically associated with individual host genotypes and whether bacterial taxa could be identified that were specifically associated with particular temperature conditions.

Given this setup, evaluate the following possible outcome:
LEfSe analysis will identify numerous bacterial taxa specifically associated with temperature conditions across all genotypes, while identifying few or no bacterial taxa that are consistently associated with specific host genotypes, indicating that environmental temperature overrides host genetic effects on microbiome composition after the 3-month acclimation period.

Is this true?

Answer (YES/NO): NO